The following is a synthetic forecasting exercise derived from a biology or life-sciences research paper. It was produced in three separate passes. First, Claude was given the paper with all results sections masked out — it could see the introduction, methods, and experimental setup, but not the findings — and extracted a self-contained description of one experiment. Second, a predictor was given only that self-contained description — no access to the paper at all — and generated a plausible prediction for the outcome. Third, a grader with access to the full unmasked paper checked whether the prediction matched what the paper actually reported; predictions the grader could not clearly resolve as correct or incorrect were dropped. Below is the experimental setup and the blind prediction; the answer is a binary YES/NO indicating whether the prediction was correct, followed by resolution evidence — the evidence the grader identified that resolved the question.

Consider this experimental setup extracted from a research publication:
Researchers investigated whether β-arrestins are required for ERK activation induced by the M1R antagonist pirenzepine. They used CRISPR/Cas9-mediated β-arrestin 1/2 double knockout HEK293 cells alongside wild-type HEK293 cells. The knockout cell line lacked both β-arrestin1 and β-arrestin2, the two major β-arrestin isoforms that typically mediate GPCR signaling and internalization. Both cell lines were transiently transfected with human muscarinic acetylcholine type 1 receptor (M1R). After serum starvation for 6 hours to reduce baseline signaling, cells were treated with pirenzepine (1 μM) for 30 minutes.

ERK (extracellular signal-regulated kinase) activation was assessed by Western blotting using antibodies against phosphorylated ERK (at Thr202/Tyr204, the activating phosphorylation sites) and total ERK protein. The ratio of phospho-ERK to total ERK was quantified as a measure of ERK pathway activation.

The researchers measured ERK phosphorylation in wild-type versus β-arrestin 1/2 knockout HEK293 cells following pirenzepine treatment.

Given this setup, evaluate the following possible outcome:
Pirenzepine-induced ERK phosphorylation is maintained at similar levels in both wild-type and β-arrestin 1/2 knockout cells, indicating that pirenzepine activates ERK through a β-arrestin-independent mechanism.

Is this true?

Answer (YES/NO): NO